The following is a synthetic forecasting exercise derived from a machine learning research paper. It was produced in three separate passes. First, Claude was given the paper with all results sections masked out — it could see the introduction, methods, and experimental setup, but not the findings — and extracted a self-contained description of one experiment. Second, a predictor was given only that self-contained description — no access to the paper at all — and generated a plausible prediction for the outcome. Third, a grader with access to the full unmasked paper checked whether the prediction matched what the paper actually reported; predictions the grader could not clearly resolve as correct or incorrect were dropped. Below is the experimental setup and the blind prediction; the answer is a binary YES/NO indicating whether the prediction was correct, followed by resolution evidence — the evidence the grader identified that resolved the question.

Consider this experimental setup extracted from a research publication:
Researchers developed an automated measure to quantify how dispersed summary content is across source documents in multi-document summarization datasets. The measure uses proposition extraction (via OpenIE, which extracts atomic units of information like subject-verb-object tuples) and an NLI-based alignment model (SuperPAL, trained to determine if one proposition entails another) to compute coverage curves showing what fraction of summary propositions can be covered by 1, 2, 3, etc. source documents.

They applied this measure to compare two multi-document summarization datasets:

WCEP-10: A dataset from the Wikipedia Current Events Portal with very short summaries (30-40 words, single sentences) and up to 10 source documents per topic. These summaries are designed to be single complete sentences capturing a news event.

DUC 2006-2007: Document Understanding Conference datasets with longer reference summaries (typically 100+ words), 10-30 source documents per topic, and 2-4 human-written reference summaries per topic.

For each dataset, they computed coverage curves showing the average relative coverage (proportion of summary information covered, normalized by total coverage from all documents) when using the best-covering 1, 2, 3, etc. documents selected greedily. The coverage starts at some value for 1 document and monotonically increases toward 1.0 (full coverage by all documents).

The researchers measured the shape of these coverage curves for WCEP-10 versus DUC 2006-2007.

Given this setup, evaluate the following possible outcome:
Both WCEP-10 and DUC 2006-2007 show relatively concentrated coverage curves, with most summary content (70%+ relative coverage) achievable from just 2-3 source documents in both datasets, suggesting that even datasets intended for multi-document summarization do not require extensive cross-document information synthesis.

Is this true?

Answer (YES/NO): NO